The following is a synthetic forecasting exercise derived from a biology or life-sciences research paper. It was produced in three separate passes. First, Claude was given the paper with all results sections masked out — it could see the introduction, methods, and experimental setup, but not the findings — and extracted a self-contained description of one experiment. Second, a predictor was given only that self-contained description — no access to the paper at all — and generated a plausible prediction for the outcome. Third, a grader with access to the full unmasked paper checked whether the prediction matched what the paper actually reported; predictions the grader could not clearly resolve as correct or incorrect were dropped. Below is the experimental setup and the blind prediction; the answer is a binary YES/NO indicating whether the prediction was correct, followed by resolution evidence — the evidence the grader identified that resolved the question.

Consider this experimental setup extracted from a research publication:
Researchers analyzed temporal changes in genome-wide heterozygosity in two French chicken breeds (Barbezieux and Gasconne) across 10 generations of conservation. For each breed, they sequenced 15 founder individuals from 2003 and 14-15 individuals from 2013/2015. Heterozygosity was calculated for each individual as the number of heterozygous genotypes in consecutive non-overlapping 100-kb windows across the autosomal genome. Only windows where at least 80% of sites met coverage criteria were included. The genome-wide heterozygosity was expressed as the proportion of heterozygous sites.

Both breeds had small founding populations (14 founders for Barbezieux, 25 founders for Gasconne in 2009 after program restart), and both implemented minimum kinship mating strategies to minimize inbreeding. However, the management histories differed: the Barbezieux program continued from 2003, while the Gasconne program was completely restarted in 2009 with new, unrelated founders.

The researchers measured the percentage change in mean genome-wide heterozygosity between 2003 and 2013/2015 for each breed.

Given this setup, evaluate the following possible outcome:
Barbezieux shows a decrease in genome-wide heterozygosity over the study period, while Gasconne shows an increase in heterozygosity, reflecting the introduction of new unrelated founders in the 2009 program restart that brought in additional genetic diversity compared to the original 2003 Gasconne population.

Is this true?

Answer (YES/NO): NO